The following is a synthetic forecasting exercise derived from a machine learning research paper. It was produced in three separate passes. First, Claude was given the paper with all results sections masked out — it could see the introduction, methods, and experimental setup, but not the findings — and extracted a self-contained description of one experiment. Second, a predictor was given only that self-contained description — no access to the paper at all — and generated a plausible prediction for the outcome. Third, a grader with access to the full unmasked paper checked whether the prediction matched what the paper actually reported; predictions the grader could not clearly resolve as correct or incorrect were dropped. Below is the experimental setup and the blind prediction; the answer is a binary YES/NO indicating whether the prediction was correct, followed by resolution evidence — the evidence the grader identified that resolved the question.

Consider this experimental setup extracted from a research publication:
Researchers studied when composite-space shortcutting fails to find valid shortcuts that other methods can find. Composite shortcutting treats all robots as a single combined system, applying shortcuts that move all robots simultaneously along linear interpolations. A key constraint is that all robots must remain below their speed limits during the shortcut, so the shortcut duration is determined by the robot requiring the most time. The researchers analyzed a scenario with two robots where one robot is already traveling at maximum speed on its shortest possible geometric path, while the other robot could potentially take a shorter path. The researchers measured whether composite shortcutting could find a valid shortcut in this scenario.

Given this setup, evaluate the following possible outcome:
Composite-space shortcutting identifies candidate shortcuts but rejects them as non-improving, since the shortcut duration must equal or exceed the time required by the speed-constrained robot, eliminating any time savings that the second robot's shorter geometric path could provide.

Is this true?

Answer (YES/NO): NO